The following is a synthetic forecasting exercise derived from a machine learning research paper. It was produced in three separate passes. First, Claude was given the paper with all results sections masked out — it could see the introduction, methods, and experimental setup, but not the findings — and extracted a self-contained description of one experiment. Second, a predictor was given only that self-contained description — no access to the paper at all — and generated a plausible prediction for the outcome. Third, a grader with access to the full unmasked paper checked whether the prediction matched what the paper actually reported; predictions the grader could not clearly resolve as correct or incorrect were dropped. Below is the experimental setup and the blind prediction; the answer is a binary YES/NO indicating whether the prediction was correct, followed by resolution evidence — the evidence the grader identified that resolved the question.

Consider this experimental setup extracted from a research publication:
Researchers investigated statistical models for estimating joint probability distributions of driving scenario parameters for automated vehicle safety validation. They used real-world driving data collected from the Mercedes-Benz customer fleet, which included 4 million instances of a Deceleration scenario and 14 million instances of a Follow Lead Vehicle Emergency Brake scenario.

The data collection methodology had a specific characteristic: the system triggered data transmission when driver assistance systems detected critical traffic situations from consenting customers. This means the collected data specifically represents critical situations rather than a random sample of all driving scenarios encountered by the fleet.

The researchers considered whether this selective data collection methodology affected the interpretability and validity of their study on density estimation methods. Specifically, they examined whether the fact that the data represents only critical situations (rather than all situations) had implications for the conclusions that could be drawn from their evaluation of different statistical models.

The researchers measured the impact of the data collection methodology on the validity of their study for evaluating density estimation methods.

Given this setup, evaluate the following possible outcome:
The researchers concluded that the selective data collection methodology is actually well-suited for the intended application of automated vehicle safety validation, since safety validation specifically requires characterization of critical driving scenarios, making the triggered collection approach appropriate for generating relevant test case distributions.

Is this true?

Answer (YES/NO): YES